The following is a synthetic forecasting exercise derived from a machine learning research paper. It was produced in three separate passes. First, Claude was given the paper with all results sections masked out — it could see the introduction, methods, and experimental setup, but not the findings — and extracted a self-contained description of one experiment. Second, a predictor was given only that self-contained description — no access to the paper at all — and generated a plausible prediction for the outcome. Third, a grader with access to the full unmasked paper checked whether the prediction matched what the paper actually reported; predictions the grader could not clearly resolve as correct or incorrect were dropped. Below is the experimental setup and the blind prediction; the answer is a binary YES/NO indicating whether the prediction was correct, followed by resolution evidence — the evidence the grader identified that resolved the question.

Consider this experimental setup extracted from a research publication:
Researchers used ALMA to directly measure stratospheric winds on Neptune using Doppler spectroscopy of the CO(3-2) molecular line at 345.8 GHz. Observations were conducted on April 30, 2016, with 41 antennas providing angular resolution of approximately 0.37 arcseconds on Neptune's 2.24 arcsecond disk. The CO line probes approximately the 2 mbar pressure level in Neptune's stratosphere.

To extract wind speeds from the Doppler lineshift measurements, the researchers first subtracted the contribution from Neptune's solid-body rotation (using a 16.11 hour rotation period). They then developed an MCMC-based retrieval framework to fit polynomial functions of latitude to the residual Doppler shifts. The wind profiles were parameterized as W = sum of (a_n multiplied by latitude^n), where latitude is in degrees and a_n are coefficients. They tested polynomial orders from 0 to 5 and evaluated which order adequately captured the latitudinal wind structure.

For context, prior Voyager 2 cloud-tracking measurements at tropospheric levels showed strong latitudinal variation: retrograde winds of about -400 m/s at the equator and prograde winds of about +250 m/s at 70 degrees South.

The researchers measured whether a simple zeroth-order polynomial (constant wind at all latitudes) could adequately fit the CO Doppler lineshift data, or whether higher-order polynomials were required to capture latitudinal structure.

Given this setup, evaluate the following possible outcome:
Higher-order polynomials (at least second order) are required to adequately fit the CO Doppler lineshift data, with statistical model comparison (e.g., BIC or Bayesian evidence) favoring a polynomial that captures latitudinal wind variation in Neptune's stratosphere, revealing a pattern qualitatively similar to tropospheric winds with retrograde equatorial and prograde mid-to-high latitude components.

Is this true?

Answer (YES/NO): YES